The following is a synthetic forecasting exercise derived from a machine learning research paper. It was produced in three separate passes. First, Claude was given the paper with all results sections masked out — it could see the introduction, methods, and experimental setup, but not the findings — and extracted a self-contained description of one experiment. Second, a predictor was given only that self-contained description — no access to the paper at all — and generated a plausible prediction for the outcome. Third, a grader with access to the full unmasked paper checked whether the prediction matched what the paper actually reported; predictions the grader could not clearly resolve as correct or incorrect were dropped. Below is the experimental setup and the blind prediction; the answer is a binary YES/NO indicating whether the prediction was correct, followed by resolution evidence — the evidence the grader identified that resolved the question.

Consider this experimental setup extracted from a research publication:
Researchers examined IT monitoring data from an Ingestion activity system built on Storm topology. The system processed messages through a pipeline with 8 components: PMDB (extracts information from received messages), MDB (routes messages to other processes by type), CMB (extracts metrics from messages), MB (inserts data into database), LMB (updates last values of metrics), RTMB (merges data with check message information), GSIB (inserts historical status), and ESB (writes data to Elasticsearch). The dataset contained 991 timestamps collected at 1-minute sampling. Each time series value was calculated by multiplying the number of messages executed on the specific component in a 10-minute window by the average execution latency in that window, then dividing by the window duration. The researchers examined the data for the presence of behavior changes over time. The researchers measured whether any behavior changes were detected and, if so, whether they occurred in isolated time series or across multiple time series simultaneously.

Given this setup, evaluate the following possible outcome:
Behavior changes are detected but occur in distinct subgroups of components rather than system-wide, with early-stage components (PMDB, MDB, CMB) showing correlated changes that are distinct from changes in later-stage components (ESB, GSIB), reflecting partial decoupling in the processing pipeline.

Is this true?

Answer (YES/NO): NO